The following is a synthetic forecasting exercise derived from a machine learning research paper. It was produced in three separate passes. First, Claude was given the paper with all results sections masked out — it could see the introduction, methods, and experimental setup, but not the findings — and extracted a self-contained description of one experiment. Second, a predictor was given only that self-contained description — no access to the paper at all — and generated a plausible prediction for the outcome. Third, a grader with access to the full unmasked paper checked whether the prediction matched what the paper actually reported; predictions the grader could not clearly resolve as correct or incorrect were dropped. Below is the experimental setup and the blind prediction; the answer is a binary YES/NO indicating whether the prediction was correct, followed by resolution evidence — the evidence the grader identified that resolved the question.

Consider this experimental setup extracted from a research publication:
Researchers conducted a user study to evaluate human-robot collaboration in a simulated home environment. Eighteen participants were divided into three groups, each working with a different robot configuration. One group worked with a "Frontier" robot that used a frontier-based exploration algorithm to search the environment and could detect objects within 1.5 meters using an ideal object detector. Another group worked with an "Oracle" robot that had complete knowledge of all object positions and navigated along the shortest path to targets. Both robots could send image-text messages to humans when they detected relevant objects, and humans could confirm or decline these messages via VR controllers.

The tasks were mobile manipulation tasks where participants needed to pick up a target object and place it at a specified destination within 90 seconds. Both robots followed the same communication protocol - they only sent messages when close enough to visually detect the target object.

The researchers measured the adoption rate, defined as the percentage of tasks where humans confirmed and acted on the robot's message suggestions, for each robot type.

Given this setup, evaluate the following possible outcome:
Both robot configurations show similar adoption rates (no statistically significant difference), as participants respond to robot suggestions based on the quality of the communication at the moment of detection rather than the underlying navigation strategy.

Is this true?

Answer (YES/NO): NO